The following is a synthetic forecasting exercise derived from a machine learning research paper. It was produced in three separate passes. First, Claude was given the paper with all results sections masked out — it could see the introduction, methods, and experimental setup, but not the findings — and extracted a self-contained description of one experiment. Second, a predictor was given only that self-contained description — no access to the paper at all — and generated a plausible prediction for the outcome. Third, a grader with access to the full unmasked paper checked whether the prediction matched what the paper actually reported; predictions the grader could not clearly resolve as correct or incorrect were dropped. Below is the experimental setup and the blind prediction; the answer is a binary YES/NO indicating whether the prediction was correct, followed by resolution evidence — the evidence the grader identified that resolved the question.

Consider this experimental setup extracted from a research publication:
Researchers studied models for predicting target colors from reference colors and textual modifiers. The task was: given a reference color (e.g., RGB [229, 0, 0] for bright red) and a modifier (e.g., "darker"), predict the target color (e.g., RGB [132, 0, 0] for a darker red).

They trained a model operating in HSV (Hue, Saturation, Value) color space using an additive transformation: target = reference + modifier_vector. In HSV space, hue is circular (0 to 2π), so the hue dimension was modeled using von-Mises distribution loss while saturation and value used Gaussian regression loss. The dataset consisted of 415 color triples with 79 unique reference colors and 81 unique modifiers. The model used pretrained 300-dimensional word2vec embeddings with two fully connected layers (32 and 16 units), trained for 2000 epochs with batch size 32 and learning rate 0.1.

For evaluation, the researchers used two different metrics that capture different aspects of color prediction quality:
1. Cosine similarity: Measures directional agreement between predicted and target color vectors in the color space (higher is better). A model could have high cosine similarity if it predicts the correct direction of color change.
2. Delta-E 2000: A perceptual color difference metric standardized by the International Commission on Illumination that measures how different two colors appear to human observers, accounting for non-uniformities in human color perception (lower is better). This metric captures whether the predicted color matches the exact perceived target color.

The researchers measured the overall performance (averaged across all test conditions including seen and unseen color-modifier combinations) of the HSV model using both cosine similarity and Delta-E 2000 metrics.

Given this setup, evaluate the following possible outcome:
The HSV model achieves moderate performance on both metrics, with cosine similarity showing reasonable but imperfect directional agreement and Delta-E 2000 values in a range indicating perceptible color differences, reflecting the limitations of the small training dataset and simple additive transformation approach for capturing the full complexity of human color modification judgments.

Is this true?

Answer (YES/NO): NO